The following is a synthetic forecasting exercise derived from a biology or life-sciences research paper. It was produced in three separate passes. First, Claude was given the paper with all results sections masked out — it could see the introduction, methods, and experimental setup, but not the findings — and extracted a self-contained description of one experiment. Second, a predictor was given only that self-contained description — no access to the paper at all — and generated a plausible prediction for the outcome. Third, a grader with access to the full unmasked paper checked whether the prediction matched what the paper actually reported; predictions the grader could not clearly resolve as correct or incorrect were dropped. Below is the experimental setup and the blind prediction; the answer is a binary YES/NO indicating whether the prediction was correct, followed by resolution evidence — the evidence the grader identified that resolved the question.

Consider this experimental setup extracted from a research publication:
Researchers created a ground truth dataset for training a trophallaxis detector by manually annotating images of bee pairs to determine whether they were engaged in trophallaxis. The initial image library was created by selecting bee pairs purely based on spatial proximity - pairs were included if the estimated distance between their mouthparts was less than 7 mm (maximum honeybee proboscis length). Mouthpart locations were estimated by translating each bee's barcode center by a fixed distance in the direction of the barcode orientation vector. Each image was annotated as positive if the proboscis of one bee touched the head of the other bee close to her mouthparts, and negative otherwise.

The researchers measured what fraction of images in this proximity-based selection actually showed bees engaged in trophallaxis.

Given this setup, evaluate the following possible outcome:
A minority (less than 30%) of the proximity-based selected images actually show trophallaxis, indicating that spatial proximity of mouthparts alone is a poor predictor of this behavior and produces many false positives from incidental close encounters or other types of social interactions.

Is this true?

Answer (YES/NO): YES